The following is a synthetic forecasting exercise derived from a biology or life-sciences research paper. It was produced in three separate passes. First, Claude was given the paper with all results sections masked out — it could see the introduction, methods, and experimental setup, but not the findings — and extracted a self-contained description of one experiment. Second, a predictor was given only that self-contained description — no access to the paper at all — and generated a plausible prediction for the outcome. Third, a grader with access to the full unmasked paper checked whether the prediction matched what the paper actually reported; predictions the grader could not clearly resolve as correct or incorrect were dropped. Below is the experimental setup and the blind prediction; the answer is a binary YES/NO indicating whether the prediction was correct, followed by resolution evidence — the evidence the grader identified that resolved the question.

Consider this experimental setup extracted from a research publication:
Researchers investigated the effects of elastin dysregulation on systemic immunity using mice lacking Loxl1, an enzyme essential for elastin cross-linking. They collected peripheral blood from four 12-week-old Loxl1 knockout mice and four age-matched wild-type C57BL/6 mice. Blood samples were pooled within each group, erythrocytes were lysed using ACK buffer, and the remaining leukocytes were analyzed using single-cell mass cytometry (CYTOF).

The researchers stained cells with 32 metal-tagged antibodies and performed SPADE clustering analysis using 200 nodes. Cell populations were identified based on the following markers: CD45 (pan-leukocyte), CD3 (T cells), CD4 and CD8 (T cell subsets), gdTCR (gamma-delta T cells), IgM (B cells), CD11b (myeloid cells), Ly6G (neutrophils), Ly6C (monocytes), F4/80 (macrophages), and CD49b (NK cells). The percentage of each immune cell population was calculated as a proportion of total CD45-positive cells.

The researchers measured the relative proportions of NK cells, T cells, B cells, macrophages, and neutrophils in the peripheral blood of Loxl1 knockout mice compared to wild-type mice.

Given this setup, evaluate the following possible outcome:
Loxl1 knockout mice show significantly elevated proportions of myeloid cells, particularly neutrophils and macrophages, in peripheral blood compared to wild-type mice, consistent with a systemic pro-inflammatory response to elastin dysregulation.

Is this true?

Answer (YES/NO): NO